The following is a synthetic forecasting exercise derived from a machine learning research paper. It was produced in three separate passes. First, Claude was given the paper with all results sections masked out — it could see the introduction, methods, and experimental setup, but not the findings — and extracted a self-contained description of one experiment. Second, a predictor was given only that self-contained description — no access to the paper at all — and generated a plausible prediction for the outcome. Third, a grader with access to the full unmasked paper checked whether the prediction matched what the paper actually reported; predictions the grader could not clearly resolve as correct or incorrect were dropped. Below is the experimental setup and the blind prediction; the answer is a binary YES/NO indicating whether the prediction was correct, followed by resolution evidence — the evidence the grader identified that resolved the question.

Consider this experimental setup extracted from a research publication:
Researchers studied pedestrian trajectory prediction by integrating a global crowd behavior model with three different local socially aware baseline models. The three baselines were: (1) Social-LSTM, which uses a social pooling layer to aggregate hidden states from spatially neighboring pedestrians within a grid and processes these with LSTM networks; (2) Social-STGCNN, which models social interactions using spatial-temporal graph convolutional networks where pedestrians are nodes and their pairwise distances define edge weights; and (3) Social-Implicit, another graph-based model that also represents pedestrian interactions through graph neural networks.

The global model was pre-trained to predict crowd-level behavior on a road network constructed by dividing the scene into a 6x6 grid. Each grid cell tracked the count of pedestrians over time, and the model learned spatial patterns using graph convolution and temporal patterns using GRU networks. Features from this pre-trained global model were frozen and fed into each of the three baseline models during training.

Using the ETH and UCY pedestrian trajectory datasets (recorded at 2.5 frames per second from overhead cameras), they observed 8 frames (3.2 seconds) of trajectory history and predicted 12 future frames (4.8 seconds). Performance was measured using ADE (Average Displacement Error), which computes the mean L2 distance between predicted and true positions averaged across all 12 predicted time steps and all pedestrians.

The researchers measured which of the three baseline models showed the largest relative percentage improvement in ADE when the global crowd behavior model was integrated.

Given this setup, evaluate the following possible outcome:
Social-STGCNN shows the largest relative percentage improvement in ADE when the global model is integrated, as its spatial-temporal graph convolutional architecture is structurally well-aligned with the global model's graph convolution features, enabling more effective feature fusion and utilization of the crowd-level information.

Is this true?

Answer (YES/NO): NO